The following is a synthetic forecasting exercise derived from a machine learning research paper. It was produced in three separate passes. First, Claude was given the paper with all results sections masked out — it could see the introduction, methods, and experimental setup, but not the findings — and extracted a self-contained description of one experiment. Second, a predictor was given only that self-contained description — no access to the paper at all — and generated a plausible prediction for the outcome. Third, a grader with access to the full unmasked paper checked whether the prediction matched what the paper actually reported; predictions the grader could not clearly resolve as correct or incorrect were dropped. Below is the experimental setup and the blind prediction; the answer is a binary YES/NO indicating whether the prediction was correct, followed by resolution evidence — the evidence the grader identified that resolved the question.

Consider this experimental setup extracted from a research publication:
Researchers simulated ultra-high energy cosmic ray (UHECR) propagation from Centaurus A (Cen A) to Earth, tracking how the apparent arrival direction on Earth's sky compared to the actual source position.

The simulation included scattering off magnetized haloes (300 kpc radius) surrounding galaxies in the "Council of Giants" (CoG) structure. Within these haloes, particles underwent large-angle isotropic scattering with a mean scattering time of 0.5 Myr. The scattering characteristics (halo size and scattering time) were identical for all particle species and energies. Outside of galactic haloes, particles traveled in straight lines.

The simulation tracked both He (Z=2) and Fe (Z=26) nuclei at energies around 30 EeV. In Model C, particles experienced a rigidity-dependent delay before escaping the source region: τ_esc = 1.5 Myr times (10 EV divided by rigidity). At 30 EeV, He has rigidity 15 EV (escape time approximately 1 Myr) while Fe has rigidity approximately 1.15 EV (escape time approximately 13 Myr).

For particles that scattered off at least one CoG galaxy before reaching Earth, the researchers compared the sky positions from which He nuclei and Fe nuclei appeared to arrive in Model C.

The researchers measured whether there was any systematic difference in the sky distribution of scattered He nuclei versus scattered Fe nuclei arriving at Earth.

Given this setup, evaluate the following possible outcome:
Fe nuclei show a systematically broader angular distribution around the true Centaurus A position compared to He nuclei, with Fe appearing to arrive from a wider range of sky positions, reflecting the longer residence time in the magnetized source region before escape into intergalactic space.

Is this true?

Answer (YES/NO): NO